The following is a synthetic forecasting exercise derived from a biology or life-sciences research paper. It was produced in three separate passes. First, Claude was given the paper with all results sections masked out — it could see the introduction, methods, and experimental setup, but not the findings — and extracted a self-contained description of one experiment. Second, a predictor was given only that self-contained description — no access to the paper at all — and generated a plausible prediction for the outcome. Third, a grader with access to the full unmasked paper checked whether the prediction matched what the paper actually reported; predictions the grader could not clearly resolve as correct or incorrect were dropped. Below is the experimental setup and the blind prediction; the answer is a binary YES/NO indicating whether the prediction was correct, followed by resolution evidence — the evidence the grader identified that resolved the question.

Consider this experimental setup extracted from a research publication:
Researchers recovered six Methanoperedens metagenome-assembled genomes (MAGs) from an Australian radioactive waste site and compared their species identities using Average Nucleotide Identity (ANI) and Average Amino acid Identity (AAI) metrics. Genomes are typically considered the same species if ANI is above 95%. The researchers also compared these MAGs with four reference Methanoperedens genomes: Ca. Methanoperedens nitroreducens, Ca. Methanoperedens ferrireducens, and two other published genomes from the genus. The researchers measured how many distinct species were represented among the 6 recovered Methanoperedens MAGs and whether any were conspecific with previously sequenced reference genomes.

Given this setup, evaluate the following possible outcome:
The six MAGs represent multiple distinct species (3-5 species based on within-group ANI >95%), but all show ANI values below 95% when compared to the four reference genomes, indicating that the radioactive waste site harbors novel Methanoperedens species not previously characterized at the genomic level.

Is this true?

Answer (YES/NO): NO